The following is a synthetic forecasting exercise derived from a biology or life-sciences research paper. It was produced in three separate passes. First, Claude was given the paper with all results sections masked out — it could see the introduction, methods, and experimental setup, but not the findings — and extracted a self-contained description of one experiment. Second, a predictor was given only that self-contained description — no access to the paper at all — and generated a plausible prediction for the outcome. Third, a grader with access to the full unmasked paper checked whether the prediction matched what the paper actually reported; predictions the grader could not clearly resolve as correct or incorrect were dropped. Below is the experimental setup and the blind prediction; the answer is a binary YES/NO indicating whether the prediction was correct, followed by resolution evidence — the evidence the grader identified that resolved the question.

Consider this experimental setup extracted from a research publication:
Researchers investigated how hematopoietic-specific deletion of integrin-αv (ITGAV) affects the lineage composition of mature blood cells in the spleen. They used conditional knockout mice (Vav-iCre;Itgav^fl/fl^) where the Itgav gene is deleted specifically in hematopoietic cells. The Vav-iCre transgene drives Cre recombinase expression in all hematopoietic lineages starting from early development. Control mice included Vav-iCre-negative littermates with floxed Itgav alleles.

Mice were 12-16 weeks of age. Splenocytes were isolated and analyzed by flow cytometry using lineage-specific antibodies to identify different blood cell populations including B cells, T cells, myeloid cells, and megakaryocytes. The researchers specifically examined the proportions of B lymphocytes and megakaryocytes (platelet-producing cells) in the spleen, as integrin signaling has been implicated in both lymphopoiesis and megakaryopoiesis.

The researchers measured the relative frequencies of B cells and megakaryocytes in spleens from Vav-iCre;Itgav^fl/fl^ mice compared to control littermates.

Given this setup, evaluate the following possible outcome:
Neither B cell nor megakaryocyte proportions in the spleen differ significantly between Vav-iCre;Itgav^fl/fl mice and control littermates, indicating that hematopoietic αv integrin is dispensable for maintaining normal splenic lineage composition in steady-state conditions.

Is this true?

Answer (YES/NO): NO